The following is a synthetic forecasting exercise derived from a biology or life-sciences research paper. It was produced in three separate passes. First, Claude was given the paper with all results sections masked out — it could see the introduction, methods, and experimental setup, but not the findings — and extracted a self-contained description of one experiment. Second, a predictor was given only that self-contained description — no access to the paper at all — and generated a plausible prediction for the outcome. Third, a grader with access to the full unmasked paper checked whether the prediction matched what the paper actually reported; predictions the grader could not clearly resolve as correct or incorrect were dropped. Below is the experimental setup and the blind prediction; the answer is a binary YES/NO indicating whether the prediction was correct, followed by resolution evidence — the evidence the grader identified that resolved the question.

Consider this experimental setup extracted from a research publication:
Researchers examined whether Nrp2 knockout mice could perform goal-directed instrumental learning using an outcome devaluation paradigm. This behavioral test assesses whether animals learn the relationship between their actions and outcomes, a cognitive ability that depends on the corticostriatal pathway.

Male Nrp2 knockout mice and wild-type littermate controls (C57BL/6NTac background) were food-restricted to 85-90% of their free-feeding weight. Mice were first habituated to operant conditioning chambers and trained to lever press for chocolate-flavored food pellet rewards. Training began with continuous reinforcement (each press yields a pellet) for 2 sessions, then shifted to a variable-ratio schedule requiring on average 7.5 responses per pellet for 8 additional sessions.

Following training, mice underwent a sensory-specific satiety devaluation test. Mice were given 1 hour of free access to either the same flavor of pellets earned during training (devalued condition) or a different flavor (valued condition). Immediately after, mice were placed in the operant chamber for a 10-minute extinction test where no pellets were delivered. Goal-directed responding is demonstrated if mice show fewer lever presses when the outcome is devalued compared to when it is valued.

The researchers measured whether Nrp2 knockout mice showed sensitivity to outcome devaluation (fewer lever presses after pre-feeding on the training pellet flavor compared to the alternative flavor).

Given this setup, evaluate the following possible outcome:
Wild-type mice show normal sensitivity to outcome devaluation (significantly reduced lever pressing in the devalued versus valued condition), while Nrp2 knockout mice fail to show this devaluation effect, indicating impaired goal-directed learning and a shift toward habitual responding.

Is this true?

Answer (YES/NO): YES